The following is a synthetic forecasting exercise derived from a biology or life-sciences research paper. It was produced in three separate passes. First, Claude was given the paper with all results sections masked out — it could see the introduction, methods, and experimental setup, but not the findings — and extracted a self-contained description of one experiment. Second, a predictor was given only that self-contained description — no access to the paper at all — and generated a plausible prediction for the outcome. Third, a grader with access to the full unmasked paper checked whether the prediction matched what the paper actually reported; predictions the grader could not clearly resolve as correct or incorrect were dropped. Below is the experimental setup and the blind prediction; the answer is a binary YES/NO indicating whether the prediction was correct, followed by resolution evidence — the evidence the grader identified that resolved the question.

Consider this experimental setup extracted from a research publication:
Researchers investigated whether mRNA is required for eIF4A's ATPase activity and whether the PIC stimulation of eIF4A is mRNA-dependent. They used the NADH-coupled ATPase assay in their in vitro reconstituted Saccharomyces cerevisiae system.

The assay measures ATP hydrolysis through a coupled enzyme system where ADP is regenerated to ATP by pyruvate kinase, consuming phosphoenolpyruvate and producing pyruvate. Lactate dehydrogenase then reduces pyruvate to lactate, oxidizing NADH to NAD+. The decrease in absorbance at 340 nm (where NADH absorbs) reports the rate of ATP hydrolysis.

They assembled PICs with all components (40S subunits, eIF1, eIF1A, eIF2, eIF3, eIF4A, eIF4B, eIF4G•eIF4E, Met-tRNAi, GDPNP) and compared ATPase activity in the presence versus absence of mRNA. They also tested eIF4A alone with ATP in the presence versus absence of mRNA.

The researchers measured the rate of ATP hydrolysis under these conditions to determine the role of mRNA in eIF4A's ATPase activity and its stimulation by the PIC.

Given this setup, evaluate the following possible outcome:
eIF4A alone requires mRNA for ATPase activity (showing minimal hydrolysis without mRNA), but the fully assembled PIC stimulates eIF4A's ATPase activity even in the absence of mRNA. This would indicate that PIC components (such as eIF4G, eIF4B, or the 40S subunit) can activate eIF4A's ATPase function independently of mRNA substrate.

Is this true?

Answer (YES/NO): NO